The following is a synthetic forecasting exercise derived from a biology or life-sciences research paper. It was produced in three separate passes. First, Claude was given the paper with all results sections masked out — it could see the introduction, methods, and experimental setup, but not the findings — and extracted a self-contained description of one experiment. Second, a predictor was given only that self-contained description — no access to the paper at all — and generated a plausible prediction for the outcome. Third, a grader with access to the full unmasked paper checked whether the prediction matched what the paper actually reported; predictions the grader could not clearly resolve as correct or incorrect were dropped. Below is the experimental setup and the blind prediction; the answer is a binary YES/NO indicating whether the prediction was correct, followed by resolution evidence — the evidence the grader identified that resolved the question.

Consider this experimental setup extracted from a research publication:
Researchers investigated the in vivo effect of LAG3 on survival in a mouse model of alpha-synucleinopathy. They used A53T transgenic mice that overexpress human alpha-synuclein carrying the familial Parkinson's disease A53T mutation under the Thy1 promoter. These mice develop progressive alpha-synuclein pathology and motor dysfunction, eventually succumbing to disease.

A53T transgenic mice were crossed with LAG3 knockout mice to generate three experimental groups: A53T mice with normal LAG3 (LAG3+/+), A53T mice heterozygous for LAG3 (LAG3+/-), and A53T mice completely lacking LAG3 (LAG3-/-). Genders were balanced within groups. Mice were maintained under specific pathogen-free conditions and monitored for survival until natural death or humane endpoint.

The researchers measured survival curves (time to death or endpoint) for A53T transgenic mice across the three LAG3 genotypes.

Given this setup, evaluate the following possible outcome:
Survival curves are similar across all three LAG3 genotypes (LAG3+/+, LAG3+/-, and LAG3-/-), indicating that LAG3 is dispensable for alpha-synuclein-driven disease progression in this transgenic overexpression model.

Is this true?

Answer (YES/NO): YES